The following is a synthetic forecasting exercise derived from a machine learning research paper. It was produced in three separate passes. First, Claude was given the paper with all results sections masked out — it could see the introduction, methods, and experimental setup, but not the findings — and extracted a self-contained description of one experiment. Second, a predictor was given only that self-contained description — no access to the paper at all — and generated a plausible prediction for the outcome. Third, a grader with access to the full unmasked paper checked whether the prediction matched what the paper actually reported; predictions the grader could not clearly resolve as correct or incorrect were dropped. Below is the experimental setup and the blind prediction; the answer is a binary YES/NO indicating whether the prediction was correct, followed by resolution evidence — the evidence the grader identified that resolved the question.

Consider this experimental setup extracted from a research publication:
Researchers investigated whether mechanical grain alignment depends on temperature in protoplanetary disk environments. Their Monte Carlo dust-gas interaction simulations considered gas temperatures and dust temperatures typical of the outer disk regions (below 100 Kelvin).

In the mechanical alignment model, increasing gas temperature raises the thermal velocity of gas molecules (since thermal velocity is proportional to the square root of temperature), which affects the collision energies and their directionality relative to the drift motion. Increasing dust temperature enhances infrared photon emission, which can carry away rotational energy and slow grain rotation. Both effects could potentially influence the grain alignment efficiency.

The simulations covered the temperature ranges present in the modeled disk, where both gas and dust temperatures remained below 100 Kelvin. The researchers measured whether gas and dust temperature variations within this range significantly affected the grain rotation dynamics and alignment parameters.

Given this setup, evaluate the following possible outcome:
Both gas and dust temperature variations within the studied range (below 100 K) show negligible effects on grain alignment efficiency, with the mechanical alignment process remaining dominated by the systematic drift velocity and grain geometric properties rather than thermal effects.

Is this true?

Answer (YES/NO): YES